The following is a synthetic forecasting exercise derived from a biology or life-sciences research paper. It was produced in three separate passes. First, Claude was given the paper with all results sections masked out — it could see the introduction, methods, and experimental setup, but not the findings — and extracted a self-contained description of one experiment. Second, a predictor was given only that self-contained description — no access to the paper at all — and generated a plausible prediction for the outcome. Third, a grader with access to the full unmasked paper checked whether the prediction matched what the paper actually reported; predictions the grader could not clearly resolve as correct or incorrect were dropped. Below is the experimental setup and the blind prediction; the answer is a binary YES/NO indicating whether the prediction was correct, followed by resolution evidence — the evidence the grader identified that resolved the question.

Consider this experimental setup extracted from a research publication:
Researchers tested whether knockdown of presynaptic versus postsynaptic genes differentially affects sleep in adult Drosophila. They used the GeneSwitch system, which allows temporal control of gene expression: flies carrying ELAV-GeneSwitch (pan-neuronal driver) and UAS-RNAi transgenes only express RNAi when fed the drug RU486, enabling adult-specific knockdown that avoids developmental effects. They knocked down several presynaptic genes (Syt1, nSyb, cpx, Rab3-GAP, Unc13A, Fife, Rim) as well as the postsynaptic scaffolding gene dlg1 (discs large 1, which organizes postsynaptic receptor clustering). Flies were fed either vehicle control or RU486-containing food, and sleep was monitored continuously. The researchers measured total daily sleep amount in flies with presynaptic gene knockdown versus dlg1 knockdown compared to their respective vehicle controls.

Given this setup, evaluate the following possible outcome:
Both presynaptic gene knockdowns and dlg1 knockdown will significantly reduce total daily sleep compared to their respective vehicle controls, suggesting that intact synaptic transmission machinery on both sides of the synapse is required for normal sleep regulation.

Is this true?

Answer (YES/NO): NO